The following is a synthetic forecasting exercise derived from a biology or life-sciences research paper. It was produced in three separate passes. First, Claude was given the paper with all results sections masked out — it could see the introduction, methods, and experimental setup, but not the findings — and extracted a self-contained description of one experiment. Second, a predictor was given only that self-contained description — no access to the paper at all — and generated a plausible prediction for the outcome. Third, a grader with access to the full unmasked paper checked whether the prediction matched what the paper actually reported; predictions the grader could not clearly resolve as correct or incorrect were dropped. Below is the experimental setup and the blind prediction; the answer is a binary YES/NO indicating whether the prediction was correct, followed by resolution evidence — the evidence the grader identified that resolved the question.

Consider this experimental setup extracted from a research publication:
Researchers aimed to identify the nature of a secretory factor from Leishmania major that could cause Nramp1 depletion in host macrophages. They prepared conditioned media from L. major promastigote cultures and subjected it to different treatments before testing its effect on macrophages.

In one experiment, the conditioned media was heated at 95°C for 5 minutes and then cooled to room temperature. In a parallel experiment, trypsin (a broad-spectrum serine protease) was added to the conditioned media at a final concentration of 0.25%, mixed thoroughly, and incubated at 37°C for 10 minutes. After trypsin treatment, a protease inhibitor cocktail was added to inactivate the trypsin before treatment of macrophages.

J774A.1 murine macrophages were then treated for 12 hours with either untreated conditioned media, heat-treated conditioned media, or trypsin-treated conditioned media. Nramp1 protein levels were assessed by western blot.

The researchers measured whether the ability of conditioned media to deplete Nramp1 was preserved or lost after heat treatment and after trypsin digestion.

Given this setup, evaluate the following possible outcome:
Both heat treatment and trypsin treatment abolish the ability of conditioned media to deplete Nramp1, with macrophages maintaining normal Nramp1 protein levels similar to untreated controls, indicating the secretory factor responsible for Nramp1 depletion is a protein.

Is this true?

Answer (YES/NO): YES